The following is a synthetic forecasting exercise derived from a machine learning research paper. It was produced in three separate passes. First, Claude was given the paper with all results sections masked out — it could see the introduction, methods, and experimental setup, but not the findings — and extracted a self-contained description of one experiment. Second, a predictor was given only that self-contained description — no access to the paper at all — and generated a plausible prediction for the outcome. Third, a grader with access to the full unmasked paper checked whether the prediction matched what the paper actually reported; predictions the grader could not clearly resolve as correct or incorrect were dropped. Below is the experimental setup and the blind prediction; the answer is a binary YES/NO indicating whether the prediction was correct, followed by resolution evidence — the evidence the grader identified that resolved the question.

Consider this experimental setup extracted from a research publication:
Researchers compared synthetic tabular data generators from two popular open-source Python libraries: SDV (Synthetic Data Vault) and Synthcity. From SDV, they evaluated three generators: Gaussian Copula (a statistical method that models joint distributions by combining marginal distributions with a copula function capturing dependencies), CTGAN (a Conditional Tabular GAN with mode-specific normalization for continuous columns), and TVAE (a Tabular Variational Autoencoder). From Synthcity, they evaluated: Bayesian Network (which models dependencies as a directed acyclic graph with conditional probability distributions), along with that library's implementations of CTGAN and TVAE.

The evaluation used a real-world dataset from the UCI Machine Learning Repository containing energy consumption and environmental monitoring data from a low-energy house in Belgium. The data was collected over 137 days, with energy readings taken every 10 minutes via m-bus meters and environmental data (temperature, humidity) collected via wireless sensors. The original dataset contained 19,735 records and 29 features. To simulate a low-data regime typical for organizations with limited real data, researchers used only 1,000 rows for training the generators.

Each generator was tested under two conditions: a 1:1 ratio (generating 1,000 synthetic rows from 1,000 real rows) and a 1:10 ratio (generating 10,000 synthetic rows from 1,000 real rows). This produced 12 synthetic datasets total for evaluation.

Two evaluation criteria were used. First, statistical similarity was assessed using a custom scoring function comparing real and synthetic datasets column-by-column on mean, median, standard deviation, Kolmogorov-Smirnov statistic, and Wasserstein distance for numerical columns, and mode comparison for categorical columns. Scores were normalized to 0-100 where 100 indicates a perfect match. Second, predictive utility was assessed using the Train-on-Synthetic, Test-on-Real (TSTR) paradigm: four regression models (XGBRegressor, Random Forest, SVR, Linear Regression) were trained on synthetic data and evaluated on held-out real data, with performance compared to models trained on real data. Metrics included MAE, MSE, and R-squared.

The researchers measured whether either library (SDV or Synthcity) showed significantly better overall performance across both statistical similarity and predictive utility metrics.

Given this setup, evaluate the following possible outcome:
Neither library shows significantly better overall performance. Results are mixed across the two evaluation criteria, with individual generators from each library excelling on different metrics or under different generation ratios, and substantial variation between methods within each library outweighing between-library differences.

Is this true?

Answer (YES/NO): YES